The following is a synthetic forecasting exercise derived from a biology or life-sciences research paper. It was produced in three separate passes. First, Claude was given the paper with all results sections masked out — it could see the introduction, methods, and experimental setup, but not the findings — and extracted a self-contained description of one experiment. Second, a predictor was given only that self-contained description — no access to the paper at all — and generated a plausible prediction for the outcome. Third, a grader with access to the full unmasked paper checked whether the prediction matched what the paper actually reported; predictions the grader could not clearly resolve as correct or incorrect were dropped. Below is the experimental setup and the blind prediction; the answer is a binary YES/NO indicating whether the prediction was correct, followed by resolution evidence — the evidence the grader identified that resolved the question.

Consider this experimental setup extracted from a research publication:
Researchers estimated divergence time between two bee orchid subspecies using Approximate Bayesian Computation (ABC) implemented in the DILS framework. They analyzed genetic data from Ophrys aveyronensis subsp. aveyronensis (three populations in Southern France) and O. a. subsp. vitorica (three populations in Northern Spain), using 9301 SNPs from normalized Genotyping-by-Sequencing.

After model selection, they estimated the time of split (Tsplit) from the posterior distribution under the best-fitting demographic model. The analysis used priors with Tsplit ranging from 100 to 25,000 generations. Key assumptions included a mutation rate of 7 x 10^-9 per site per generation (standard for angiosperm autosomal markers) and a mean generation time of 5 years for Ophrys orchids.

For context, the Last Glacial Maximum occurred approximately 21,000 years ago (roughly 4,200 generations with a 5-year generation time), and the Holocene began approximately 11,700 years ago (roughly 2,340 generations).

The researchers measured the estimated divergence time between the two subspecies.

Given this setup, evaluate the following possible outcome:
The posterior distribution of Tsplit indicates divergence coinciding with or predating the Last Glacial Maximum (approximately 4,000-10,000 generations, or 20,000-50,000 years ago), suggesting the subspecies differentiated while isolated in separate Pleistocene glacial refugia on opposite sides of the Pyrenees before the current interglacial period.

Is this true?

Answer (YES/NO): NO